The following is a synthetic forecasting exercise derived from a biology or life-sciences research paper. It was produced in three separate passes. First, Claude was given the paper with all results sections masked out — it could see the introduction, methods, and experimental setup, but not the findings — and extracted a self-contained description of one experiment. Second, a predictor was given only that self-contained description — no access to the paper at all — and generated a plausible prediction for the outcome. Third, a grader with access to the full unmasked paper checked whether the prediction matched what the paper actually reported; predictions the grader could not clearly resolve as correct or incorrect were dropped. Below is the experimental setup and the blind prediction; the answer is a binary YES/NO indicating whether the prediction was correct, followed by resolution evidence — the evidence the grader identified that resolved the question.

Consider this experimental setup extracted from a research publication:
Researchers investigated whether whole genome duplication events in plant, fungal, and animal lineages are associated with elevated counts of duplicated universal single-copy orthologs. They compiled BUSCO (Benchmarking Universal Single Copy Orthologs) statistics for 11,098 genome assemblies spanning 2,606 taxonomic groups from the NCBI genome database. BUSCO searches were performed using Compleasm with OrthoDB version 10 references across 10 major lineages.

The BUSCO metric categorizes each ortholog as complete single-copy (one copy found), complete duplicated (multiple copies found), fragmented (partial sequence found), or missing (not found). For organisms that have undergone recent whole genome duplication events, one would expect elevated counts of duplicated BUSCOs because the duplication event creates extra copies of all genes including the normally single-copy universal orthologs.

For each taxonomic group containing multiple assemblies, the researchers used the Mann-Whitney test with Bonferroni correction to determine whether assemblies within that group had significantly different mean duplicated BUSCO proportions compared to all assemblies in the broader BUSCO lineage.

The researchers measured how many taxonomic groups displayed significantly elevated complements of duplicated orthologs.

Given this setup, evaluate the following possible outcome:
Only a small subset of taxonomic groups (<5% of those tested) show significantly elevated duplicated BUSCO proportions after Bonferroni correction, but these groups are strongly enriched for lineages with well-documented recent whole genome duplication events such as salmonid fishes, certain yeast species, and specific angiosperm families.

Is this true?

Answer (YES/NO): NO